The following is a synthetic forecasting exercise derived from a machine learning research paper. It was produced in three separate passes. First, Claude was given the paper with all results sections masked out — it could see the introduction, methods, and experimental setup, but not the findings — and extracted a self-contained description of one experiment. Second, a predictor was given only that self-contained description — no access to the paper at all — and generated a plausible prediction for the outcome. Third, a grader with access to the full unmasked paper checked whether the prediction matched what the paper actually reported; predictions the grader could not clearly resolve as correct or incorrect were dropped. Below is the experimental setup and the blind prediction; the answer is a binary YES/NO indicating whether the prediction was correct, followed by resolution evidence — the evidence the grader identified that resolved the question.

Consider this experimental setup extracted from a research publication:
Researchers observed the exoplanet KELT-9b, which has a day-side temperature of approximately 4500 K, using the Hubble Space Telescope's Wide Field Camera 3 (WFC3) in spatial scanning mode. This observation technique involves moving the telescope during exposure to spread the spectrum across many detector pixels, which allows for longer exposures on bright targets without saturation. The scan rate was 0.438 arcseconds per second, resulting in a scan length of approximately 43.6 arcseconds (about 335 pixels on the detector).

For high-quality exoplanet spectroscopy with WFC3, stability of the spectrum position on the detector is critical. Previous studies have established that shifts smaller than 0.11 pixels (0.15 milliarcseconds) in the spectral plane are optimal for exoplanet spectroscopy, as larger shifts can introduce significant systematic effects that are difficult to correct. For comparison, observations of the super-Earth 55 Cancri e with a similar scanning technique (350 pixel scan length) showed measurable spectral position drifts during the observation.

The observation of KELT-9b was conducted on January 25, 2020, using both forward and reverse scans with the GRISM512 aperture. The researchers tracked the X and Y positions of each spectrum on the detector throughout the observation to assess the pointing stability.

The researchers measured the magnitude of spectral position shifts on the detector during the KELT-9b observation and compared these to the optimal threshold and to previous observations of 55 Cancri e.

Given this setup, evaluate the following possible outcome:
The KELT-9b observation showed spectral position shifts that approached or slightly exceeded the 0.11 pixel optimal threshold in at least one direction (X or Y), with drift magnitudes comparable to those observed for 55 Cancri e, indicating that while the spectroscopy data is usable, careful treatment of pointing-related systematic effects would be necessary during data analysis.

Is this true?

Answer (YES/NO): NO